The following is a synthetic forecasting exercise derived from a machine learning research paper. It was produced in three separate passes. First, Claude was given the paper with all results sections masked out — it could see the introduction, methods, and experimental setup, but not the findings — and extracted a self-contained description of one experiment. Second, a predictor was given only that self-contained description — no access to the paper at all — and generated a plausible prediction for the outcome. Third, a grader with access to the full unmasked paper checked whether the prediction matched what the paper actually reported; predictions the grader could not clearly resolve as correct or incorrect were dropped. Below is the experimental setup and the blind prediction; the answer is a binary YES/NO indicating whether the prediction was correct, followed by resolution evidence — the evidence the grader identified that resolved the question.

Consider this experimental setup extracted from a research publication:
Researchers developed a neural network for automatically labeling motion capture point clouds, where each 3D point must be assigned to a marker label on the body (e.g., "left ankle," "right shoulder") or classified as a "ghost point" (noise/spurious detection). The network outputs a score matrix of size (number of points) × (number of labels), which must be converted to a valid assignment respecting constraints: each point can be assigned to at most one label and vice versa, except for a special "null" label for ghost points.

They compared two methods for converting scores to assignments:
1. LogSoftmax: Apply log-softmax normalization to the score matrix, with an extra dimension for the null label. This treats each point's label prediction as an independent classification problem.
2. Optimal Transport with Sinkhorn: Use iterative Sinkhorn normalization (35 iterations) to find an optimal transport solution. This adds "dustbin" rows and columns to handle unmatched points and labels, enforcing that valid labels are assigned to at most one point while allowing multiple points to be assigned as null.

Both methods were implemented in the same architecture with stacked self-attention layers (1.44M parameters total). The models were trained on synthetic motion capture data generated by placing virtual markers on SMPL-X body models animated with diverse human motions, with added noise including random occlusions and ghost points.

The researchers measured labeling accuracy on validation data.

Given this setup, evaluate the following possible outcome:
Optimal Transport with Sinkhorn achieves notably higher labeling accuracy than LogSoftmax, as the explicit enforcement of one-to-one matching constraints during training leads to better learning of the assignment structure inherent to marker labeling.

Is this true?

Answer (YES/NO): NO